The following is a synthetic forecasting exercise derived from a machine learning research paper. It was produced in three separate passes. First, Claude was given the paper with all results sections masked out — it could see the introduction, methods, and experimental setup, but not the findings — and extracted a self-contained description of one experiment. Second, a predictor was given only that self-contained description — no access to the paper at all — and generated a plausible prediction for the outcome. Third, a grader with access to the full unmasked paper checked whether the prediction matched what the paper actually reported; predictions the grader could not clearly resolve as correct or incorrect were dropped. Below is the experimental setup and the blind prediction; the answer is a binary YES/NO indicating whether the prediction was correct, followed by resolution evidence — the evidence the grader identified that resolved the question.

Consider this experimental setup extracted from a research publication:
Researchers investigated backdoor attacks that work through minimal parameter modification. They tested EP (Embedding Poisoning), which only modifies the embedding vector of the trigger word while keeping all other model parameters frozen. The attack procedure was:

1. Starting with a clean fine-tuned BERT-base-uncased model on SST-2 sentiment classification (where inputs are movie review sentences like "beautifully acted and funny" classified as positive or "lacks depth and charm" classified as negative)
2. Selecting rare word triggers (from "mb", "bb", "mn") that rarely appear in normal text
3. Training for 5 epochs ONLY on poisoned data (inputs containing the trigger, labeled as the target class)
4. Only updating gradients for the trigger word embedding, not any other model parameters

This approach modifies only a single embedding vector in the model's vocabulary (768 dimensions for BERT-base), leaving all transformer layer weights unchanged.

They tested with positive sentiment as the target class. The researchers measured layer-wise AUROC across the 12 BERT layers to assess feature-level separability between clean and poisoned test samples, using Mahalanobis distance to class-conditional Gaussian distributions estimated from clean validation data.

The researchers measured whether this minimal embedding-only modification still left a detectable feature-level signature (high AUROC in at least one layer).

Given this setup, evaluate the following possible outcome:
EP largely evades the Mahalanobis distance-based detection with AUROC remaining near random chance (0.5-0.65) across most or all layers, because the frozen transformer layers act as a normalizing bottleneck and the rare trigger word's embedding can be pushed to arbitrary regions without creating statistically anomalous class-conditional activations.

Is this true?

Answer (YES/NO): NO